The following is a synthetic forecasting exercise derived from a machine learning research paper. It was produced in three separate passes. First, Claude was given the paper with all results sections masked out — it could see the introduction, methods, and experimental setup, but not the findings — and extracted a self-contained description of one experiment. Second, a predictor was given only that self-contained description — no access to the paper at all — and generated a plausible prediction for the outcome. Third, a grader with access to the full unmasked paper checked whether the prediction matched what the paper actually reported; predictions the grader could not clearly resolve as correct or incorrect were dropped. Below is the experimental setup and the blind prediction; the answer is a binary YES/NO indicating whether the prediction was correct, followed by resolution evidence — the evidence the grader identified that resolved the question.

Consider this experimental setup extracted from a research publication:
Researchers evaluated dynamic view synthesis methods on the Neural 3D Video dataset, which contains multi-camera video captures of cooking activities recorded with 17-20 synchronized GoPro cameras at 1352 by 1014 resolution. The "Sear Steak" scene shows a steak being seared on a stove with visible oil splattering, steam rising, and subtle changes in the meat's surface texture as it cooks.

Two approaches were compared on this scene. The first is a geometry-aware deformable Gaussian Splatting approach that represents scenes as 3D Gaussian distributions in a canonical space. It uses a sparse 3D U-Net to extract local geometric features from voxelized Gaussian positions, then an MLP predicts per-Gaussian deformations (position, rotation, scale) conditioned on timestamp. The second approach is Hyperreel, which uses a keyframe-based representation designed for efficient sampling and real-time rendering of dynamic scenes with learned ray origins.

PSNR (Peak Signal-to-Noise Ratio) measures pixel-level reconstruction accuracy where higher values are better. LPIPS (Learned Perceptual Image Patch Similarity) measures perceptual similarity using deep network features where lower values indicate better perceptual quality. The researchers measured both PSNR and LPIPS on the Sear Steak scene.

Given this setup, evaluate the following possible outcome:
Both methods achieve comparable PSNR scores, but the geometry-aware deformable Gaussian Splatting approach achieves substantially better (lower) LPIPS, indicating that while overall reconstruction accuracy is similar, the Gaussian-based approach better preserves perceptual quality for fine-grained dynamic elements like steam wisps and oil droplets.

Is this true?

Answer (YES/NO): NO